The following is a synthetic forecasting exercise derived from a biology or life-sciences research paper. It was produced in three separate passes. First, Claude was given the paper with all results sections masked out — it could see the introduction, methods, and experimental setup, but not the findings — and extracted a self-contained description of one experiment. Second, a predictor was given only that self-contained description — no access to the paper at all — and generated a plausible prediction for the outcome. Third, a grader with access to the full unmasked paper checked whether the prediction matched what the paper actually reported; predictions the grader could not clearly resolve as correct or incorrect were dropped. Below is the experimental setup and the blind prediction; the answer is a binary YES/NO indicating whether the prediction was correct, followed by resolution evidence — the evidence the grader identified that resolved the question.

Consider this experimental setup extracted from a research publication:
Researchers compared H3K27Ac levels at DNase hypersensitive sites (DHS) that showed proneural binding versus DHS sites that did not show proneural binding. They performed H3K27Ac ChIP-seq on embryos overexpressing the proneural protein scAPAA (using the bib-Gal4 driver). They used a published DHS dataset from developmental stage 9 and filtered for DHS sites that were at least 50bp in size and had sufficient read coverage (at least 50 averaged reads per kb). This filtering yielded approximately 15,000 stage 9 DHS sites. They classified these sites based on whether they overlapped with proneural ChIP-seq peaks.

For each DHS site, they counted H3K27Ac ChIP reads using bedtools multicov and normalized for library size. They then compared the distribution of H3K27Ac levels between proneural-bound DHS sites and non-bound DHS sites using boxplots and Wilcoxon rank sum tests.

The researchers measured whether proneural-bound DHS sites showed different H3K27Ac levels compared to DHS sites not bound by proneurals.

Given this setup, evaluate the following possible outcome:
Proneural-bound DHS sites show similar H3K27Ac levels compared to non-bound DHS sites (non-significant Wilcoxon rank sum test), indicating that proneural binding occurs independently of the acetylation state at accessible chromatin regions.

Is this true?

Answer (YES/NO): NO